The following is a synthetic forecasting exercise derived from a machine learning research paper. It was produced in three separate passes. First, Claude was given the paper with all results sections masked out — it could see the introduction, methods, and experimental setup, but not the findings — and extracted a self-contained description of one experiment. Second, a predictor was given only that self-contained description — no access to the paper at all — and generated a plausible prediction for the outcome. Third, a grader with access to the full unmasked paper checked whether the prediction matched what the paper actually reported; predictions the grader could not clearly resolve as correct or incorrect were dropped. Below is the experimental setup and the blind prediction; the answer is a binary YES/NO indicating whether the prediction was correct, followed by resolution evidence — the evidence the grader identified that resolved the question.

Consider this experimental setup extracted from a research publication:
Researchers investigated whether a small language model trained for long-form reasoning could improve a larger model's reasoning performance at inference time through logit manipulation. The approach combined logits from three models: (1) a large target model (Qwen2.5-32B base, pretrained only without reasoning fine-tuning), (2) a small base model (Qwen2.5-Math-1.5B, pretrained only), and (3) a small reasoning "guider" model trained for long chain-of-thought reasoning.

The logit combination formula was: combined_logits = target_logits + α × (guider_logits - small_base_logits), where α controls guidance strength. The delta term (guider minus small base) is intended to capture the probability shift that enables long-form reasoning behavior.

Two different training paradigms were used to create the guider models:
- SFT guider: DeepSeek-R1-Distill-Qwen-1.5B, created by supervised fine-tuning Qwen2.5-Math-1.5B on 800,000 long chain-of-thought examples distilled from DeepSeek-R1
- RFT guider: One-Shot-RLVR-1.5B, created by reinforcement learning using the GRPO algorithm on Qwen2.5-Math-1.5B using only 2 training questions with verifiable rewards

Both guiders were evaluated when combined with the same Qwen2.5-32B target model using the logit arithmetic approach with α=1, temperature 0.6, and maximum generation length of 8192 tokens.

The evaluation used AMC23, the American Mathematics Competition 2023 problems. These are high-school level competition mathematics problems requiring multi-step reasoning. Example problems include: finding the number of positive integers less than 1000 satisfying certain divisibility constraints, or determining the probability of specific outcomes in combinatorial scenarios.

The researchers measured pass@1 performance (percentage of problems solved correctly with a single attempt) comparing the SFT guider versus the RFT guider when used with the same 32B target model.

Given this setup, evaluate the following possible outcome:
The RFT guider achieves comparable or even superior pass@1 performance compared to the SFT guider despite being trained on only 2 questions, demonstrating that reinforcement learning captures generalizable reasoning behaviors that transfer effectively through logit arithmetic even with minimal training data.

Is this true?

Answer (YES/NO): NO